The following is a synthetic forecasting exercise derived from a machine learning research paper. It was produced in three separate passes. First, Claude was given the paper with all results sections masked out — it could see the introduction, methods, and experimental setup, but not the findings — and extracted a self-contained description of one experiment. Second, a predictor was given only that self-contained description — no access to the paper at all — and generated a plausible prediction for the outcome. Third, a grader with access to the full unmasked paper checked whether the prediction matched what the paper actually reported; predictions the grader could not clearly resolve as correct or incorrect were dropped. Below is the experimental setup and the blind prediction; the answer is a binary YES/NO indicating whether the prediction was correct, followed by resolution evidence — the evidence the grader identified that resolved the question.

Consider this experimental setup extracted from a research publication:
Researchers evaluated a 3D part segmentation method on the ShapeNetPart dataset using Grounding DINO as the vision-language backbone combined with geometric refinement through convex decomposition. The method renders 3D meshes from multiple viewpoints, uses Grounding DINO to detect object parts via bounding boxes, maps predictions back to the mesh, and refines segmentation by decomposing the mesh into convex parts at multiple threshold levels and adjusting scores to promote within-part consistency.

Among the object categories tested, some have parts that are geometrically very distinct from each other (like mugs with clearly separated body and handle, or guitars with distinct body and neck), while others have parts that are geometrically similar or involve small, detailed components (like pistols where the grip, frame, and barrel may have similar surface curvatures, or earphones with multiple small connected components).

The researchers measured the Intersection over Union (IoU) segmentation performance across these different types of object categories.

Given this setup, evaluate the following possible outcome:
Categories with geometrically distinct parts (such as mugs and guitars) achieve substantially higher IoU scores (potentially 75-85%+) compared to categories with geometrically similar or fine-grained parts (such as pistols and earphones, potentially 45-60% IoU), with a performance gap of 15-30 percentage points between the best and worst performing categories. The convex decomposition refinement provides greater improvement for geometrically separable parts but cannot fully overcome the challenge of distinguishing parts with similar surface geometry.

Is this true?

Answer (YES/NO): NO